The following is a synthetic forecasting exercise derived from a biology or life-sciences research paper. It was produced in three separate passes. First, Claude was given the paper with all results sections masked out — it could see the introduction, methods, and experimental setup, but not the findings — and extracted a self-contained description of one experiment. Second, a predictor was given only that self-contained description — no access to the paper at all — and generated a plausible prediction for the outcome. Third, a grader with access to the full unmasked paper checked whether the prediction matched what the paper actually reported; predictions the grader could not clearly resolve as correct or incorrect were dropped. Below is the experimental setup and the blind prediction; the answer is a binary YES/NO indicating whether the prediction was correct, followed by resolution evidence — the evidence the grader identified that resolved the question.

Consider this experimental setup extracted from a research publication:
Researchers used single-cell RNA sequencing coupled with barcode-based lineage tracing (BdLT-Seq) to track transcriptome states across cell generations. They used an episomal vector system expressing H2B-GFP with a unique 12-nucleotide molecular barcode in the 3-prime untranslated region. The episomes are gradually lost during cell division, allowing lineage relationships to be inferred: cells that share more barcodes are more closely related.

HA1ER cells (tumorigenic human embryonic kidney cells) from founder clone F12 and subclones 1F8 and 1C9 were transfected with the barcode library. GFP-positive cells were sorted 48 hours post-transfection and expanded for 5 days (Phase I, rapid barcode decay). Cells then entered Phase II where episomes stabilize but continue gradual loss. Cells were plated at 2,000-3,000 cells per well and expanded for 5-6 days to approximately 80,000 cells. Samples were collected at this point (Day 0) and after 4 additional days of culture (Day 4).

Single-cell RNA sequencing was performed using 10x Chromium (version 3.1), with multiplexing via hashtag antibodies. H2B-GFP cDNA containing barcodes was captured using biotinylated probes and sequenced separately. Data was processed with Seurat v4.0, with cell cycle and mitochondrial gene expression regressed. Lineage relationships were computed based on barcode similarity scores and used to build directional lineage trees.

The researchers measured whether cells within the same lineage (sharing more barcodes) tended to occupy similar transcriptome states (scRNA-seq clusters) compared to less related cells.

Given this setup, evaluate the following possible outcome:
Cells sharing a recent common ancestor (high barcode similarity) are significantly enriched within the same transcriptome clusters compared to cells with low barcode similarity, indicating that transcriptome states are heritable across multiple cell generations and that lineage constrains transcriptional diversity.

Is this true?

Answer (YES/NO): YES